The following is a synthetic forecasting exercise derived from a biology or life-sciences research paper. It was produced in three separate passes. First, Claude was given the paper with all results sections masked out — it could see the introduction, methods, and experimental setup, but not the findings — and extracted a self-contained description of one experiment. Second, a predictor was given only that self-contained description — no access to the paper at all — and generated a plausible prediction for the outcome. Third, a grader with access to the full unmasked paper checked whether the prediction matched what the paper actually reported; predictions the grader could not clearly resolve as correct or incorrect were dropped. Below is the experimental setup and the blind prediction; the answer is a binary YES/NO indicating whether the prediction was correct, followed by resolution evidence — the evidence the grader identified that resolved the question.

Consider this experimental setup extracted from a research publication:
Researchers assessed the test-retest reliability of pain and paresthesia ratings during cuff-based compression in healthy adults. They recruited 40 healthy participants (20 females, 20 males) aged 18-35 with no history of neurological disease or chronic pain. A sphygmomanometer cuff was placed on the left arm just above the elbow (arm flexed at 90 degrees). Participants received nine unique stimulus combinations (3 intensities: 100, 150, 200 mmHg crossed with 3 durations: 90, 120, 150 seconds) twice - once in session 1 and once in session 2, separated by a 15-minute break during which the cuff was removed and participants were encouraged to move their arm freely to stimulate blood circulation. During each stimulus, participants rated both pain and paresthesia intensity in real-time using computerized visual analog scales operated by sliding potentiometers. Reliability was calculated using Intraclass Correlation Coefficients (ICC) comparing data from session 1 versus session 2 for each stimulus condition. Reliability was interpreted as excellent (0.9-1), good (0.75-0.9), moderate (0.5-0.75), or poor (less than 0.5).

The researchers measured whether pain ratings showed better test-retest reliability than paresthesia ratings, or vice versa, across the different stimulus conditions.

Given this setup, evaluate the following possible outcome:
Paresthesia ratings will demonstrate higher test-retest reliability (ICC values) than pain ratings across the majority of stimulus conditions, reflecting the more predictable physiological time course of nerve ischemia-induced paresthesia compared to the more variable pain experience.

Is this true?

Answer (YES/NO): NO